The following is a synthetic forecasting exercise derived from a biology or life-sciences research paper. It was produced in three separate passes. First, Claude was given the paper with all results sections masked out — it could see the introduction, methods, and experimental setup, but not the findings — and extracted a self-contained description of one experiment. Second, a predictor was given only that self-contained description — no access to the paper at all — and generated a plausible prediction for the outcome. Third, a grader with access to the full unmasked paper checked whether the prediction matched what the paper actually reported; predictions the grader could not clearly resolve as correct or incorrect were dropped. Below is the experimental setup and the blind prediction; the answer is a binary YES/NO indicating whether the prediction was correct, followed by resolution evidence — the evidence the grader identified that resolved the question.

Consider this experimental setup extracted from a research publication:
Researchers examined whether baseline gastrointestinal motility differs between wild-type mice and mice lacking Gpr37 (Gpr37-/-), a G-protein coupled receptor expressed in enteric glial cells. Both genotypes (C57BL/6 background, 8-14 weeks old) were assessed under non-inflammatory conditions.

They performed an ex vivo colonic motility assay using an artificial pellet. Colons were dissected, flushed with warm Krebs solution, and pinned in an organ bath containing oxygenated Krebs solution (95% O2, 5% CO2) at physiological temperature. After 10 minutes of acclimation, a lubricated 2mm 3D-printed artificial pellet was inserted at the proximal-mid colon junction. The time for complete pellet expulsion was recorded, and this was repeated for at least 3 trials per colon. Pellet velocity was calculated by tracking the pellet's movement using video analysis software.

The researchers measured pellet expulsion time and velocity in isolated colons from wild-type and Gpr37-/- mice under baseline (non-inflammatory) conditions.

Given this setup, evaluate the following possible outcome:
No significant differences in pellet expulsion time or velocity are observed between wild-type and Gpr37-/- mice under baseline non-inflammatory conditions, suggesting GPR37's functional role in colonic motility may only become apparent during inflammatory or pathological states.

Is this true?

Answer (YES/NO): YES